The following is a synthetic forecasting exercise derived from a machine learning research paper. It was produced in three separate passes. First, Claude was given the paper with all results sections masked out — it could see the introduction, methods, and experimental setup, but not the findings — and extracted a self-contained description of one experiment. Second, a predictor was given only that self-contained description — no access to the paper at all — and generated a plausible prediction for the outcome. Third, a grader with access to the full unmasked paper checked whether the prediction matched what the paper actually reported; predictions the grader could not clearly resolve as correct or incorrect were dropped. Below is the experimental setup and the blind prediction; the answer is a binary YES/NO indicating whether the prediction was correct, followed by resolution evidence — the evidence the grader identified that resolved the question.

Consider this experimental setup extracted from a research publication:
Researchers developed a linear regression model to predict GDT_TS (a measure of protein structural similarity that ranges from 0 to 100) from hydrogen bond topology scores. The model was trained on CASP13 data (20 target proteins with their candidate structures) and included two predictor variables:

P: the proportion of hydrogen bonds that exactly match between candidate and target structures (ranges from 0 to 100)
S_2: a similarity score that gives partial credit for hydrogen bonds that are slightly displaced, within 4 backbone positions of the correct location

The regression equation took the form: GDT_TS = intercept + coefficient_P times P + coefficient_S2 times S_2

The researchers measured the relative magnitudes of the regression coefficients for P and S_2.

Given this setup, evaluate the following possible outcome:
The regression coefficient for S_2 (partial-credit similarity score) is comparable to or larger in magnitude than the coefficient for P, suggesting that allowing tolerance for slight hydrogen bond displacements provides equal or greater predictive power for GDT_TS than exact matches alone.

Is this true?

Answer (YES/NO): YES